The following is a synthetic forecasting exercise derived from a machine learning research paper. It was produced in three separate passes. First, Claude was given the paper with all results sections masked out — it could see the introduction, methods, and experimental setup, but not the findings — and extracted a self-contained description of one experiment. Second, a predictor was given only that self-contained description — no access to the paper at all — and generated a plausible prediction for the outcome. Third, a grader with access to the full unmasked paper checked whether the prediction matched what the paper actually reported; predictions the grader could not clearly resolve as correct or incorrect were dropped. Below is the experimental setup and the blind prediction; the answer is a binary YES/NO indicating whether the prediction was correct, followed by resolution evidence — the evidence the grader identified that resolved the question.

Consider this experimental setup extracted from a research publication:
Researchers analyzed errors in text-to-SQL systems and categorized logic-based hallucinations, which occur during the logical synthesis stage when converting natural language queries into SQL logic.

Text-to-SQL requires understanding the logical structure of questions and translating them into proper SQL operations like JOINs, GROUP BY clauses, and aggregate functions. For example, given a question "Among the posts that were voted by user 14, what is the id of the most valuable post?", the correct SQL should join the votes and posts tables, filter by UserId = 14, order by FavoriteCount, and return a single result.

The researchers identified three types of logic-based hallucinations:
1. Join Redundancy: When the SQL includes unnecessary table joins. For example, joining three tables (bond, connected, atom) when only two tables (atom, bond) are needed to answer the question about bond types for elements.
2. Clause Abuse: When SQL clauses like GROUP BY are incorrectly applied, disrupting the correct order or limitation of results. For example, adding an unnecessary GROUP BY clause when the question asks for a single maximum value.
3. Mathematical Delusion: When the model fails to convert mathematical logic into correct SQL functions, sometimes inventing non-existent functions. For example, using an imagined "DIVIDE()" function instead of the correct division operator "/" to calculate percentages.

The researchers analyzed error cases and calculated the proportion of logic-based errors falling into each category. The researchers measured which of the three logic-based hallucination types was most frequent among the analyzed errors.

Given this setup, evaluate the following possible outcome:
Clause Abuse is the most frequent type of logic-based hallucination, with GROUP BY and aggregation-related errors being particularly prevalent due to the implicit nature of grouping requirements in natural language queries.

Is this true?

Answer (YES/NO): YES